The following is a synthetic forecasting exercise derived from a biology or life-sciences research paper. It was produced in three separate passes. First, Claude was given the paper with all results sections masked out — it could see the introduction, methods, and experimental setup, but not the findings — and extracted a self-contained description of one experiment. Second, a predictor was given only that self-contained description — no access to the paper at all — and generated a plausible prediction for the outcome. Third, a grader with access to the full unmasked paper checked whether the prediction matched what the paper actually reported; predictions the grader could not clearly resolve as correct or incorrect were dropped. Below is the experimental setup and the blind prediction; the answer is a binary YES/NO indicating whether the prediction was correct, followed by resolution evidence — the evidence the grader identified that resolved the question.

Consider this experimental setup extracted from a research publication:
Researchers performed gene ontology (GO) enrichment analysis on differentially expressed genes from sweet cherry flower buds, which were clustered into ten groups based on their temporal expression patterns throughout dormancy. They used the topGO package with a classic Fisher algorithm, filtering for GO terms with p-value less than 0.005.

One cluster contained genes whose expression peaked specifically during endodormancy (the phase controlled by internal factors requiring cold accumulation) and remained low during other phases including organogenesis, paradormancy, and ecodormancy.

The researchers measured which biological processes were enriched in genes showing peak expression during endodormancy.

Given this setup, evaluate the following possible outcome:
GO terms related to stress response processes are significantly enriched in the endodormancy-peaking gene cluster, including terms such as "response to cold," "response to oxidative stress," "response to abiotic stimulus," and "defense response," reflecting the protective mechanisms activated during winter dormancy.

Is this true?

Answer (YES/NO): NO